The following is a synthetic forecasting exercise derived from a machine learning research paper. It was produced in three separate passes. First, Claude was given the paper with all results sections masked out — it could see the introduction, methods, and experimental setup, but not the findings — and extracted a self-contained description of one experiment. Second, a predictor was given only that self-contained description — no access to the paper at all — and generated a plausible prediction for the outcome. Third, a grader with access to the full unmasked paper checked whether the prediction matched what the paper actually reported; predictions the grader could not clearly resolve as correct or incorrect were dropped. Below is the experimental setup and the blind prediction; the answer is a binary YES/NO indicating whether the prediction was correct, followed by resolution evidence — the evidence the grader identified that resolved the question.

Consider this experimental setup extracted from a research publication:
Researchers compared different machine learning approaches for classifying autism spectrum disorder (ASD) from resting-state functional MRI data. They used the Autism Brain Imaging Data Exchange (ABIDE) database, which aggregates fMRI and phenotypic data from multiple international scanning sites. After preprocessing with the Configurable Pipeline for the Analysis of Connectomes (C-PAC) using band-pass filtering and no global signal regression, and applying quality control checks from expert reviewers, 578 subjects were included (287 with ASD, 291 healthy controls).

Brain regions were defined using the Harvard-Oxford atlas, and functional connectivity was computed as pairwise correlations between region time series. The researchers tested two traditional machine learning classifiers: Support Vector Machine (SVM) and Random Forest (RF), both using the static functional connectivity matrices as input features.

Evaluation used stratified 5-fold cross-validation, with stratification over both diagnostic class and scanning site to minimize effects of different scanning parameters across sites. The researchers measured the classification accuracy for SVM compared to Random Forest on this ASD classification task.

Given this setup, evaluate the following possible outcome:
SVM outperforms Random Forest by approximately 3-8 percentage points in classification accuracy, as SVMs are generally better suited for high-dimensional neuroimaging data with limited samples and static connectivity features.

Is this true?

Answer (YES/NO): NO